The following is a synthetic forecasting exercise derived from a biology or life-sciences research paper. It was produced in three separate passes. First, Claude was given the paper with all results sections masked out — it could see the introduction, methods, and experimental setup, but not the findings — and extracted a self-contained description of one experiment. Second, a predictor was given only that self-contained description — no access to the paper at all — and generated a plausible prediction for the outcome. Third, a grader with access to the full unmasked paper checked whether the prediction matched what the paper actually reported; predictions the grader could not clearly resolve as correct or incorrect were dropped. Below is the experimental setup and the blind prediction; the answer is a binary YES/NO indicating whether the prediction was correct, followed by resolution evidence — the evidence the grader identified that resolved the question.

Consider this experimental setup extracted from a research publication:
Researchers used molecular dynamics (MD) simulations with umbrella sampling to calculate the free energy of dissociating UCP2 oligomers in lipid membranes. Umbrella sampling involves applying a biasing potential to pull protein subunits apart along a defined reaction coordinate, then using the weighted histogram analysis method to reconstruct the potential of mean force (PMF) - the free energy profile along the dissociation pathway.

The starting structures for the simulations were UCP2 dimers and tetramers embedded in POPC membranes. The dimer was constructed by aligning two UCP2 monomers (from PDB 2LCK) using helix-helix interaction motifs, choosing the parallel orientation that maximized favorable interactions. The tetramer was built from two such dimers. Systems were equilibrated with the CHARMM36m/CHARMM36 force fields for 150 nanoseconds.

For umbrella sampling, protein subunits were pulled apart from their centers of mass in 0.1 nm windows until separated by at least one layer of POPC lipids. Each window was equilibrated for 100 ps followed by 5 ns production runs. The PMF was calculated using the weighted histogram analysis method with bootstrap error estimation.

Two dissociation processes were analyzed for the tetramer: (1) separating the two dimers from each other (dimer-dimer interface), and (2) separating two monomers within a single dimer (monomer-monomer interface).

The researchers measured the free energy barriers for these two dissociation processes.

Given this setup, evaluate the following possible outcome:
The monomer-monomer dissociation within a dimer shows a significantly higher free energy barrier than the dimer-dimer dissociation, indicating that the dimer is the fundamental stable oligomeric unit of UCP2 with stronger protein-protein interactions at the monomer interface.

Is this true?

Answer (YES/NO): YES